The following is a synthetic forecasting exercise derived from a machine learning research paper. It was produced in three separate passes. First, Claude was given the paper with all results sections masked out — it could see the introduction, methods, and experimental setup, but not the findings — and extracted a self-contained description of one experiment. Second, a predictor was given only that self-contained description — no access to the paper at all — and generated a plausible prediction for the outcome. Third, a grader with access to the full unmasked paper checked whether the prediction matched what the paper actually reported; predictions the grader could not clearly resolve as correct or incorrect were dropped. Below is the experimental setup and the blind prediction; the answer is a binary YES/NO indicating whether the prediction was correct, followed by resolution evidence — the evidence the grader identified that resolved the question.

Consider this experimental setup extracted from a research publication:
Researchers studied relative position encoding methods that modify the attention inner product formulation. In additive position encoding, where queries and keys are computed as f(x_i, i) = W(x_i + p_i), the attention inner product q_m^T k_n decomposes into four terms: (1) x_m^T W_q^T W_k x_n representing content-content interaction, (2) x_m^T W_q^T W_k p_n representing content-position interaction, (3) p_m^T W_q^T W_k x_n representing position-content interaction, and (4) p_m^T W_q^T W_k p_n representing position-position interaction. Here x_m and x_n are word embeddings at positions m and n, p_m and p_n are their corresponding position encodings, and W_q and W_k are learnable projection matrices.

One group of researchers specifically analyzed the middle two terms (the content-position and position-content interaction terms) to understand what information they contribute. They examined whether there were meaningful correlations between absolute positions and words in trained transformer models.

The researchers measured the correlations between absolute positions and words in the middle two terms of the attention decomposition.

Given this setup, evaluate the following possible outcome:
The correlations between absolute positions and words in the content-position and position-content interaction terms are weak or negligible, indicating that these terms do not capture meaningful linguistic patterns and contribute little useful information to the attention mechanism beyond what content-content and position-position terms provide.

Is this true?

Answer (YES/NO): YES